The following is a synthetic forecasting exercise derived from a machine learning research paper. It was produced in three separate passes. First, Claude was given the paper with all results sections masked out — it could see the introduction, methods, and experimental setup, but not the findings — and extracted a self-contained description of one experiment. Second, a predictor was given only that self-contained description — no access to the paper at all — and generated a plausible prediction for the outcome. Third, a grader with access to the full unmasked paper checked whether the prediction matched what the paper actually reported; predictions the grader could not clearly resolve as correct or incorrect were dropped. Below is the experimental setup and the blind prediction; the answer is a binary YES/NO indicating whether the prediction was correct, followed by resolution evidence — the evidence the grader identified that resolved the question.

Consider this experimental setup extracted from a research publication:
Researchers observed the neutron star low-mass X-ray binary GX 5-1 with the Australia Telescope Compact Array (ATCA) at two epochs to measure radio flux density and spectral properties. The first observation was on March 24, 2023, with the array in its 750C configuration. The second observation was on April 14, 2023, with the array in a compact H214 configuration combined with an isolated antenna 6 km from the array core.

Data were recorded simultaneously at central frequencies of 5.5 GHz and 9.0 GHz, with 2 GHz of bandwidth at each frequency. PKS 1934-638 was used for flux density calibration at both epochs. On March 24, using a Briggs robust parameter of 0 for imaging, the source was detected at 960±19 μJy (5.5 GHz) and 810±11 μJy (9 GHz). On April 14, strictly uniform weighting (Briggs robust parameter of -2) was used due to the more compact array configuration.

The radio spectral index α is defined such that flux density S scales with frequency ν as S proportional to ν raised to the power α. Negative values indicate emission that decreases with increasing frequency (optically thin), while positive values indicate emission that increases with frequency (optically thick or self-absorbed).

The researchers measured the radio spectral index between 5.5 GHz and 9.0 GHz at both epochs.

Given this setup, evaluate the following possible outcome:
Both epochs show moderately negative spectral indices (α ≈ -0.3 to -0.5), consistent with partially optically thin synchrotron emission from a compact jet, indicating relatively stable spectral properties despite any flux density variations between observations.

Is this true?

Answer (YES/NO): NO